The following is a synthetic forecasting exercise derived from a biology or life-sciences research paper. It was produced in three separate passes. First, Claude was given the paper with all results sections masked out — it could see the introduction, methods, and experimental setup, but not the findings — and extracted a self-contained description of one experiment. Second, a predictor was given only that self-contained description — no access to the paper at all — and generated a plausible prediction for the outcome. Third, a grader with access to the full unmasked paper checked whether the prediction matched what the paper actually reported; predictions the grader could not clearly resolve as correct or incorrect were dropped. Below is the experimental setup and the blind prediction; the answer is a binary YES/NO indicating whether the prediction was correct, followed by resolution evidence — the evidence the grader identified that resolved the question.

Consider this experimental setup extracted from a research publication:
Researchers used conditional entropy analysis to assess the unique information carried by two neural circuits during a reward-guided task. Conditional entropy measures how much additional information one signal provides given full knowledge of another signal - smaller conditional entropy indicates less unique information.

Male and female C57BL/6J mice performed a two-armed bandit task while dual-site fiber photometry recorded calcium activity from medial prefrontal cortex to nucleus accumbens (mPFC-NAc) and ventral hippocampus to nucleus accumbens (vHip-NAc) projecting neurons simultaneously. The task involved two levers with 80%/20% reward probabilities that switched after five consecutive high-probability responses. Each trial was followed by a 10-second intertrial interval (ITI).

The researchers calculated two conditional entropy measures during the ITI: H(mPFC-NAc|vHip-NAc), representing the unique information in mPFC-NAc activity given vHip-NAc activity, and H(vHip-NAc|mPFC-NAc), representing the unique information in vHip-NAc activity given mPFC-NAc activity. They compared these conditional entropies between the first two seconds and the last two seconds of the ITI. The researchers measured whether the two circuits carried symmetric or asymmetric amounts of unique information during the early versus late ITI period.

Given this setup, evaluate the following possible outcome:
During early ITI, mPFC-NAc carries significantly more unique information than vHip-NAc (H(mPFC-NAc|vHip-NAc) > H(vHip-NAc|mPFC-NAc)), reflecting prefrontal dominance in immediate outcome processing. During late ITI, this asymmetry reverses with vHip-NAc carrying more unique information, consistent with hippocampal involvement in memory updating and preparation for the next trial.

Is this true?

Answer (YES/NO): NO